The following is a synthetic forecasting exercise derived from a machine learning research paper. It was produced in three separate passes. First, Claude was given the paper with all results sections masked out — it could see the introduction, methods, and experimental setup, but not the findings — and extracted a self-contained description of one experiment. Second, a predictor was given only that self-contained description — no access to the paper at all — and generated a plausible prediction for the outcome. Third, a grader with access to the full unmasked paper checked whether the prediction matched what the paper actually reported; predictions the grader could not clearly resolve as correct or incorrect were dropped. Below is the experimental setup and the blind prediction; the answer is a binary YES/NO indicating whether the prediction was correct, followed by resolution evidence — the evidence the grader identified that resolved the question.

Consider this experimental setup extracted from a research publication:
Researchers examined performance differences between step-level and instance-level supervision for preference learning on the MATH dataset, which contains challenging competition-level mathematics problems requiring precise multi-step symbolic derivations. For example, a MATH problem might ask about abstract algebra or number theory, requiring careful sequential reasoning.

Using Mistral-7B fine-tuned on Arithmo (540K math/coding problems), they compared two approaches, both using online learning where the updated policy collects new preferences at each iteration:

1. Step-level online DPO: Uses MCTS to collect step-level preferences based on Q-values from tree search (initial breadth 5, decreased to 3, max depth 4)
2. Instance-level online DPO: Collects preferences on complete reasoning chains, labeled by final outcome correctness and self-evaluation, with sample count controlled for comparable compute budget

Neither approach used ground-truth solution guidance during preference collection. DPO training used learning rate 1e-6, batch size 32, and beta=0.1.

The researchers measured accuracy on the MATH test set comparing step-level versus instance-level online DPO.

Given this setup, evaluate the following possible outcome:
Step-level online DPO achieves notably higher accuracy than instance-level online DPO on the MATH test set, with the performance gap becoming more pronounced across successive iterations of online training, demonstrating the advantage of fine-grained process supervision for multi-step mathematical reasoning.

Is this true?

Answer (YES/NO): NO